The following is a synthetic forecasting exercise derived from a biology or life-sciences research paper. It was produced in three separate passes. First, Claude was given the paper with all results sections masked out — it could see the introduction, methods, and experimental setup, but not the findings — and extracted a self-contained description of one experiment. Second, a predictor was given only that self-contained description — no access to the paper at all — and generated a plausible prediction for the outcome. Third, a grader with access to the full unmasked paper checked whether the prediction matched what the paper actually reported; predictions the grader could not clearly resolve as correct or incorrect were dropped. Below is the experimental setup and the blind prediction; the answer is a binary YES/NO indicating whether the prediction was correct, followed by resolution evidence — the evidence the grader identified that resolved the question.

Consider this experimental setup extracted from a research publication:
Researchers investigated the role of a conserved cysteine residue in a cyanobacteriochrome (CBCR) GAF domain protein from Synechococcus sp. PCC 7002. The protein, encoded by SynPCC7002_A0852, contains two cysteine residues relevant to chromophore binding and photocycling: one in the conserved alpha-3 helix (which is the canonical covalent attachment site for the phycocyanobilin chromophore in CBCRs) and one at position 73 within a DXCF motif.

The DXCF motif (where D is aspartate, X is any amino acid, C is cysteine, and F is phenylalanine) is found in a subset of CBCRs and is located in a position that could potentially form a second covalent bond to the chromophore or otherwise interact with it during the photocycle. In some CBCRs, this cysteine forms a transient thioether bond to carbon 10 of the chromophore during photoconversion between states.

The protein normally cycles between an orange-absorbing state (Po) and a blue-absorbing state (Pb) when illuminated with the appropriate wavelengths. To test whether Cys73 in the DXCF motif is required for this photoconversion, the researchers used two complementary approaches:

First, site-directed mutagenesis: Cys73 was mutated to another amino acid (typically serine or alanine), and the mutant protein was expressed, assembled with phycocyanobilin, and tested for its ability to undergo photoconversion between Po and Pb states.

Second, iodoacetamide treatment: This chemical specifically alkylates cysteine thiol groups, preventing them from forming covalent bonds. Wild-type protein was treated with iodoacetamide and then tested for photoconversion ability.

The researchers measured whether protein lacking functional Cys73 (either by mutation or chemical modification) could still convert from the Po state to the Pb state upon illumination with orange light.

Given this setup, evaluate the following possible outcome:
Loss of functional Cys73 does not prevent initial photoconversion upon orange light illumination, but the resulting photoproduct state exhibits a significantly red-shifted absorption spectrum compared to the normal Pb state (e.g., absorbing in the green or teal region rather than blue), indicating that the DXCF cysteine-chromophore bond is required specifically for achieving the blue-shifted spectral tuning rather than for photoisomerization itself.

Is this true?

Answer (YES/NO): NO